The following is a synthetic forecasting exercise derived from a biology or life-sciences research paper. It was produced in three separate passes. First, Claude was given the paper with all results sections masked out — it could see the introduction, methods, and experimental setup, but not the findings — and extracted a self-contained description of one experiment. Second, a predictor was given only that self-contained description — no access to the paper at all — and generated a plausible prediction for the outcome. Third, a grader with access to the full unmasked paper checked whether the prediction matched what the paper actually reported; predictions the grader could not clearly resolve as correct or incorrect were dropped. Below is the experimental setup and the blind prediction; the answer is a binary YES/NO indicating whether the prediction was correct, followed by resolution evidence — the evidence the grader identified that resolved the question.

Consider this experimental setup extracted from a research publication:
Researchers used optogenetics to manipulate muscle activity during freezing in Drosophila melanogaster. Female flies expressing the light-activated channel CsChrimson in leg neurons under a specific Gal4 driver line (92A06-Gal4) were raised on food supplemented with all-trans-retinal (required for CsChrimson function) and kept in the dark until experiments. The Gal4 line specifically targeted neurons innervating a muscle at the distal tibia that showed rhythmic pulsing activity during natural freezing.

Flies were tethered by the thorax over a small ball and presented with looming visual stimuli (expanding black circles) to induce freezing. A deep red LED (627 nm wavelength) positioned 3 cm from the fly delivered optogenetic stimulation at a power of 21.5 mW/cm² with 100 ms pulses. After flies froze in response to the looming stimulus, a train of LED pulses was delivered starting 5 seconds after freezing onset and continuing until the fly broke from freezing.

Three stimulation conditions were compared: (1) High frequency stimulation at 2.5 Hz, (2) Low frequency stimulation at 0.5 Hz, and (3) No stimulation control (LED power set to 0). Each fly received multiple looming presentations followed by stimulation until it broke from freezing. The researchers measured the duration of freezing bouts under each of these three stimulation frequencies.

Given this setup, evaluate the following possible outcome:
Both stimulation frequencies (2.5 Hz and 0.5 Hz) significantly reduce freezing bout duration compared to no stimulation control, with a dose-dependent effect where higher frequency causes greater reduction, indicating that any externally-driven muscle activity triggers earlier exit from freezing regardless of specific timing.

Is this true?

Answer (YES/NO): NO